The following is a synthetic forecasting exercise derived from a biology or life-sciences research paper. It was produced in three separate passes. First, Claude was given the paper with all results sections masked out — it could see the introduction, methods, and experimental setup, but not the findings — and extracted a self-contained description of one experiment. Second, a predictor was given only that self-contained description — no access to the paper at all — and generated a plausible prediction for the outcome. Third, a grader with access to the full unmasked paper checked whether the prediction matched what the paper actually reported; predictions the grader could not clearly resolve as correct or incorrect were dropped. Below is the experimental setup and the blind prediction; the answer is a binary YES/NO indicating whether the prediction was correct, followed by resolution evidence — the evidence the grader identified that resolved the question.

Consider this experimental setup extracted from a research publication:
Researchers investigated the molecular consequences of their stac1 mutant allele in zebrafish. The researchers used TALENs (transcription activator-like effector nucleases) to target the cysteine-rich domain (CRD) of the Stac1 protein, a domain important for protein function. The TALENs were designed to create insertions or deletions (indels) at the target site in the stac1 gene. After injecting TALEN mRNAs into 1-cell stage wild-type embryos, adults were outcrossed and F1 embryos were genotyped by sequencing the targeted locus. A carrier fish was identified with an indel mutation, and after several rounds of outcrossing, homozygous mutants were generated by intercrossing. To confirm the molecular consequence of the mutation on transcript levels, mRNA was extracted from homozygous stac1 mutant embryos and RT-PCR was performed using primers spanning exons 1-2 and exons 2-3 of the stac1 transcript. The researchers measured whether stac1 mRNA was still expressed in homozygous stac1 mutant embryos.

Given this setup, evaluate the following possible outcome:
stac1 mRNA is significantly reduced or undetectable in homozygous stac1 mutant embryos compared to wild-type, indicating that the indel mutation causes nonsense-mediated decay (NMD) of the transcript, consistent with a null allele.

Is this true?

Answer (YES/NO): YES